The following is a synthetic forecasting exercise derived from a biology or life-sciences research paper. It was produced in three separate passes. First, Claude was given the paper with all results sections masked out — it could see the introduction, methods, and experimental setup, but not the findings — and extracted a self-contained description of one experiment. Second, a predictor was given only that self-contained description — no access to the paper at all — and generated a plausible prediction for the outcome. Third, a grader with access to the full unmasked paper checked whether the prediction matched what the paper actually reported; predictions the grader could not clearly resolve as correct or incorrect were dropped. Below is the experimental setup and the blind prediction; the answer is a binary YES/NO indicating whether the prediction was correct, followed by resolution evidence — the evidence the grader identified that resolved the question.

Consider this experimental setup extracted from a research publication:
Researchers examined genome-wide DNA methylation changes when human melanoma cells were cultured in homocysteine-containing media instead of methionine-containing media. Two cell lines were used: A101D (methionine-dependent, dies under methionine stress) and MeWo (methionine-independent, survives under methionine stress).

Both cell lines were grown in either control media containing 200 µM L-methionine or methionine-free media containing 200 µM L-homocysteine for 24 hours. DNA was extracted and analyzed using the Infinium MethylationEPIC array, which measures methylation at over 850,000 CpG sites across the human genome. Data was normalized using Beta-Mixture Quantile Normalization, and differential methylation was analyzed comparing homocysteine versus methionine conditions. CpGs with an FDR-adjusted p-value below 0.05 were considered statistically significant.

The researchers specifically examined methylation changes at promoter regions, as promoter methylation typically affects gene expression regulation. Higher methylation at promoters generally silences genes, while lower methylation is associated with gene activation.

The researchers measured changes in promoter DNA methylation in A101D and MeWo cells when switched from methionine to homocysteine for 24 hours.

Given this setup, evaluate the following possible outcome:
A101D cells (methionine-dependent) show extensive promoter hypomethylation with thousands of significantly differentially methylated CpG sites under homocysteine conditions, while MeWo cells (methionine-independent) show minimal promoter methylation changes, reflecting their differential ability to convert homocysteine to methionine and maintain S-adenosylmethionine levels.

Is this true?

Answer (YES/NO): NO